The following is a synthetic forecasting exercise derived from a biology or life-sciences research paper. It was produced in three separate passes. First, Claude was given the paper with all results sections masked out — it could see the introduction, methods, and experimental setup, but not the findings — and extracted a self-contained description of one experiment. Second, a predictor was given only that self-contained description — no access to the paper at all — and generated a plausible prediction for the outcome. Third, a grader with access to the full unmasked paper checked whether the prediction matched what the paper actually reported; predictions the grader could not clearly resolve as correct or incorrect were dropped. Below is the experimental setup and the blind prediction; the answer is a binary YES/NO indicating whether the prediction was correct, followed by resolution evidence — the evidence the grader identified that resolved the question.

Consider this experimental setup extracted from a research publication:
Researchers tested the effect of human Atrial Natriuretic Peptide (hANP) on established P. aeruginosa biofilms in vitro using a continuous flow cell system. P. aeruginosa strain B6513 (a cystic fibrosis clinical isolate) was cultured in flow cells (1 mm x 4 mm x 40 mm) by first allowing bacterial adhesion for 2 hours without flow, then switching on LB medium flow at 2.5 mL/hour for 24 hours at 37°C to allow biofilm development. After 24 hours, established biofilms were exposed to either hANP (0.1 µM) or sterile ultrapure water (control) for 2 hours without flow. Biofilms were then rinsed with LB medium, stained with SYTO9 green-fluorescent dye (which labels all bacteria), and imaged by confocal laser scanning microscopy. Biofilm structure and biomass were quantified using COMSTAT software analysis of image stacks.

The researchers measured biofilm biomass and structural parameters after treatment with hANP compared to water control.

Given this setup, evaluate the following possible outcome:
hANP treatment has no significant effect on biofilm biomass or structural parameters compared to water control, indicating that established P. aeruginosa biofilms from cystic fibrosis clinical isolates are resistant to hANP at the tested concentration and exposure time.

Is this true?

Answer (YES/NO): NO